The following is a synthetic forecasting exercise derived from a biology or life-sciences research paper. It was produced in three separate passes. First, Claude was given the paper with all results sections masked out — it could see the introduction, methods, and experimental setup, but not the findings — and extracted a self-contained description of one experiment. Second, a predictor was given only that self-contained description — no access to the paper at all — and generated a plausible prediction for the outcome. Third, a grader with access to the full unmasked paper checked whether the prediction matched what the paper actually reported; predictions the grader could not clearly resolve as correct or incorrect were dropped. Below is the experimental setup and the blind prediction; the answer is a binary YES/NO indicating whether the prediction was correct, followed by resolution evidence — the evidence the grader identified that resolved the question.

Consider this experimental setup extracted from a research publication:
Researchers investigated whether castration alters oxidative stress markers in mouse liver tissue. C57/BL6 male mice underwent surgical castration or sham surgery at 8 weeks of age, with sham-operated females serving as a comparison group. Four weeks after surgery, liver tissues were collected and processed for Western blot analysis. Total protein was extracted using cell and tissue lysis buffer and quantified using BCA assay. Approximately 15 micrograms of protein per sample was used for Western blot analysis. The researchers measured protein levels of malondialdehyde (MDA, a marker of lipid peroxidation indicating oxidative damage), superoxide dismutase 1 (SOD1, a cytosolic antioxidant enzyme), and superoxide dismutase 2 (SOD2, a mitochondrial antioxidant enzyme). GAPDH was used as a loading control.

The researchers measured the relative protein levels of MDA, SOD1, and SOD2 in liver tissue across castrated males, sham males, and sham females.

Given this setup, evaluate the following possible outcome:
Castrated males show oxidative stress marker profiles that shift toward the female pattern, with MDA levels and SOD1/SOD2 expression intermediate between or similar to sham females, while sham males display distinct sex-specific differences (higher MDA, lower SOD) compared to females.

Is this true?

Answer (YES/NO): NO